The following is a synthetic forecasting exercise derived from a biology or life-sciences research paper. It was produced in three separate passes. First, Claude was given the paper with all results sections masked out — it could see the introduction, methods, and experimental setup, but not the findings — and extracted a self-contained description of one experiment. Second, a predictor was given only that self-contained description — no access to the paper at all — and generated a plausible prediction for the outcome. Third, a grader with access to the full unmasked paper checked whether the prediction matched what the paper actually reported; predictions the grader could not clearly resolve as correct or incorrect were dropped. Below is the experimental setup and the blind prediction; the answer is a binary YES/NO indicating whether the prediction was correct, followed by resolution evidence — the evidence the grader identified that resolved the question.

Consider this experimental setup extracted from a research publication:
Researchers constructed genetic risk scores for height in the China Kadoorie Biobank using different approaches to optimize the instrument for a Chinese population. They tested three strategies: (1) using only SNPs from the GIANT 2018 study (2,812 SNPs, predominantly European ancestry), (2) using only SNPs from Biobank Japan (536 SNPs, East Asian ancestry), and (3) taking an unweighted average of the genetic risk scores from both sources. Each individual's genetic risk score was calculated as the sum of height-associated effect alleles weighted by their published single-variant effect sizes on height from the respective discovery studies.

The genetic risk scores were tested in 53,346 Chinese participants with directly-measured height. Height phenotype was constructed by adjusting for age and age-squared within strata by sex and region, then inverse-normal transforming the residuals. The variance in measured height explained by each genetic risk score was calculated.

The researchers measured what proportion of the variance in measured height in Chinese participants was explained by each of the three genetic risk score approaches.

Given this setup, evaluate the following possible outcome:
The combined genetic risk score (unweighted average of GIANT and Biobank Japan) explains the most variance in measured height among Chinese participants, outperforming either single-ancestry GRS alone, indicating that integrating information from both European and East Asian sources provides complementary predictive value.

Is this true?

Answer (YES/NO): YES